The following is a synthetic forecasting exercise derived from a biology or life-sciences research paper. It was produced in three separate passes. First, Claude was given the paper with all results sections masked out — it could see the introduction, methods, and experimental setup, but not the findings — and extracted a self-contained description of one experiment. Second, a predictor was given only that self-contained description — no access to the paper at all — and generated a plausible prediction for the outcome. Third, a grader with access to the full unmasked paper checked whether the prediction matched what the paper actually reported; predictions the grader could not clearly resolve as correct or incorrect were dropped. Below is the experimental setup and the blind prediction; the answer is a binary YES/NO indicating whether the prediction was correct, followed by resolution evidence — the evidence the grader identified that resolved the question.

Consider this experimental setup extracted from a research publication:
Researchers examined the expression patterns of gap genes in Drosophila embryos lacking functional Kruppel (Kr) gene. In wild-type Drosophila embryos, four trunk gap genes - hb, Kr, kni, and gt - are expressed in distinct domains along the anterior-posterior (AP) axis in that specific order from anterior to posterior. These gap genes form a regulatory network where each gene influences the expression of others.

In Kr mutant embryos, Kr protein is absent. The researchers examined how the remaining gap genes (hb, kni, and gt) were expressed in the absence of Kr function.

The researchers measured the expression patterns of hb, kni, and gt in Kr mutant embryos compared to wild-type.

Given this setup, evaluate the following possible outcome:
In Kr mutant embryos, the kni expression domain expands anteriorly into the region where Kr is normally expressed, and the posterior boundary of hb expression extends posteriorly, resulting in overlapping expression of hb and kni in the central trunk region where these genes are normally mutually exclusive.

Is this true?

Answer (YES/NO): NO